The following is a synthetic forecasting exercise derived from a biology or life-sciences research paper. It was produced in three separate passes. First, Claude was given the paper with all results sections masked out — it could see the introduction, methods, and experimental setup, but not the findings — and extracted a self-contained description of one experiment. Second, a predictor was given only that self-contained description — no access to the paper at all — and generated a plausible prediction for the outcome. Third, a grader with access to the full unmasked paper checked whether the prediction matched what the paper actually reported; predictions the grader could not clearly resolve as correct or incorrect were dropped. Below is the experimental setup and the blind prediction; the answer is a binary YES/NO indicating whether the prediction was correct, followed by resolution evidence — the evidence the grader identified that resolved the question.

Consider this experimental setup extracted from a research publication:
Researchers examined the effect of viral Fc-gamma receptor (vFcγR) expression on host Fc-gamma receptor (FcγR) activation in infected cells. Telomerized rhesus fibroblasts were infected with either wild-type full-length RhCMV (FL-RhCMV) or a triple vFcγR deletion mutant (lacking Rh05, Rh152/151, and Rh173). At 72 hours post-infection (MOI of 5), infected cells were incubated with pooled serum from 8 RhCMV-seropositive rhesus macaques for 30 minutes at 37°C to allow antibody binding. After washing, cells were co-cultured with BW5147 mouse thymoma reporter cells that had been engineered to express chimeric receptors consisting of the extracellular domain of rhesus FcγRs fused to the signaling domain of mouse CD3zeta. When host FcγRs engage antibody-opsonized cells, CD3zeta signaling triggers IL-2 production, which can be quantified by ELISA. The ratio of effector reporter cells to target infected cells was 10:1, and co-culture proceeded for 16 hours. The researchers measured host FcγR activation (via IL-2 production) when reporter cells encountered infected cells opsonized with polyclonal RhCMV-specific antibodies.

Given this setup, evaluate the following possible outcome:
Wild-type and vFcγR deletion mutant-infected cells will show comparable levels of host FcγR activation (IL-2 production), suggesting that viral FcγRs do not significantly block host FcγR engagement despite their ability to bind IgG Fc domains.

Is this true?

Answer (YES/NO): NO